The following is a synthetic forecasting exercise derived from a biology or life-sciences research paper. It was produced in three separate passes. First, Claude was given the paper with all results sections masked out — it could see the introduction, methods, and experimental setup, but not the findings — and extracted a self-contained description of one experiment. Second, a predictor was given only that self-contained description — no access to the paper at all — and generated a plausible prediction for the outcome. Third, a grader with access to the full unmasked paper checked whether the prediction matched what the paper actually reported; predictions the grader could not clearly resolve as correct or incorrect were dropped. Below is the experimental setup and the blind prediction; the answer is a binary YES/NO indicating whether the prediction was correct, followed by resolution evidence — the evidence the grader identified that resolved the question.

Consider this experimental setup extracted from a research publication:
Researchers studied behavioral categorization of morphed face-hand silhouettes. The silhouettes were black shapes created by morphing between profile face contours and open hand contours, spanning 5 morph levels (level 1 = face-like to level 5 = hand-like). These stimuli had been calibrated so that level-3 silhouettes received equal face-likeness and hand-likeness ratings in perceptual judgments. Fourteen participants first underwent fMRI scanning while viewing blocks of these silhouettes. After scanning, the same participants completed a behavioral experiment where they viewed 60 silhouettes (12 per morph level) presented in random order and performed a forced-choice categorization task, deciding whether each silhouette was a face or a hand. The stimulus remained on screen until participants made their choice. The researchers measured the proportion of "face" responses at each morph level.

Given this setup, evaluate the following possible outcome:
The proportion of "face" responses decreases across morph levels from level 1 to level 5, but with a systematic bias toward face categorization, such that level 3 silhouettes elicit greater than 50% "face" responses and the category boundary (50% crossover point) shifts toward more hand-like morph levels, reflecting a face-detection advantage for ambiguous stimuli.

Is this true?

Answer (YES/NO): YES